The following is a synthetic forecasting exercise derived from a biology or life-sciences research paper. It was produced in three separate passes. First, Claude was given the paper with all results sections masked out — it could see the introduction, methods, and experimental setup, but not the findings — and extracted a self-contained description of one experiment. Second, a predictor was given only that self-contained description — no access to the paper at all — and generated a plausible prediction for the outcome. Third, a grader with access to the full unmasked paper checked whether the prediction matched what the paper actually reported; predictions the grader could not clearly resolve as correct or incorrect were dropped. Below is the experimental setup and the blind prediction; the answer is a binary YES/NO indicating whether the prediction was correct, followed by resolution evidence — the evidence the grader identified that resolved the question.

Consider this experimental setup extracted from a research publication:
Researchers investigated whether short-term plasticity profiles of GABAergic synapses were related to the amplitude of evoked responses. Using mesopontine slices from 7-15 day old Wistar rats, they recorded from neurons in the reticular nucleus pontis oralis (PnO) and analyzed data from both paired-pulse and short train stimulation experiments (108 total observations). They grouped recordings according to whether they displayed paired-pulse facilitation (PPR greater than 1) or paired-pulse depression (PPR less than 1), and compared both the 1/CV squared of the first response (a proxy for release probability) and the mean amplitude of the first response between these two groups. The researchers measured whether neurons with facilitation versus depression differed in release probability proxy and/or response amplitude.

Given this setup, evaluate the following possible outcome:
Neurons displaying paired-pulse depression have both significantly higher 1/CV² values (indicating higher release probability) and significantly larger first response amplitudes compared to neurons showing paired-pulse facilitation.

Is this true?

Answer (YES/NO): NO